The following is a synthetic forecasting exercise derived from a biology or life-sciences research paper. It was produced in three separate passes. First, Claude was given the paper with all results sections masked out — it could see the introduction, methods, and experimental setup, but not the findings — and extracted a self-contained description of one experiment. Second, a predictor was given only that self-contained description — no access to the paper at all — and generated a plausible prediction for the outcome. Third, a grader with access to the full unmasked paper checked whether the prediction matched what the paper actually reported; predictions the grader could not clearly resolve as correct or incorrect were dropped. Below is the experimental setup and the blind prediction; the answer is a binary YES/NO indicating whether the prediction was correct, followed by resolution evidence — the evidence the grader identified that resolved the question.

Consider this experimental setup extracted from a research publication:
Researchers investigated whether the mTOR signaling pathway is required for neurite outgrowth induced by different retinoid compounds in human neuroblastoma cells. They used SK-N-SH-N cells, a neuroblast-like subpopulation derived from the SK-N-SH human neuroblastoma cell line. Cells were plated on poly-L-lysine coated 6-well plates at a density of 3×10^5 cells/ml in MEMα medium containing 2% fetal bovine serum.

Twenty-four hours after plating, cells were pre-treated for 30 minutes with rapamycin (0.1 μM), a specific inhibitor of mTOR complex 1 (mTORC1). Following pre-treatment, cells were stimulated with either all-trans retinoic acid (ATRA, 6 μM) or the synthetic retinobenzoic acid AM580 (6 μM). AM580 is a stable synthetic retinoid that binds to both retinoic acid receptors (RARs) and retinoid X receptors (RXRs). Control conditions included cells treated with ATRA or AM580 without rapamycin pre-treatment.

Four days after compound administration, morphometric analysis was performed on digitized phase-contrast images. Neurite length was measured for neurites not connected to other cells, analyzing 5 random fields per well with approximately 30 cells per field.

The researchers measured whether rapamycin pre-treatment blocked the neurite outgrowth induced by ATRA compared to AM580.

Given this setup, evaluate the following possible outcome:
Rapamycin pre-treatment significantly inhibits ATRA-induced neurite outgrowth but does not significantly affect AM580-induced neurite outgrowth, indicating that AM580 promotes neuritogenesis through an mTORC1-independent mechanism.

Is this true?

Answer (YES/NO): NO